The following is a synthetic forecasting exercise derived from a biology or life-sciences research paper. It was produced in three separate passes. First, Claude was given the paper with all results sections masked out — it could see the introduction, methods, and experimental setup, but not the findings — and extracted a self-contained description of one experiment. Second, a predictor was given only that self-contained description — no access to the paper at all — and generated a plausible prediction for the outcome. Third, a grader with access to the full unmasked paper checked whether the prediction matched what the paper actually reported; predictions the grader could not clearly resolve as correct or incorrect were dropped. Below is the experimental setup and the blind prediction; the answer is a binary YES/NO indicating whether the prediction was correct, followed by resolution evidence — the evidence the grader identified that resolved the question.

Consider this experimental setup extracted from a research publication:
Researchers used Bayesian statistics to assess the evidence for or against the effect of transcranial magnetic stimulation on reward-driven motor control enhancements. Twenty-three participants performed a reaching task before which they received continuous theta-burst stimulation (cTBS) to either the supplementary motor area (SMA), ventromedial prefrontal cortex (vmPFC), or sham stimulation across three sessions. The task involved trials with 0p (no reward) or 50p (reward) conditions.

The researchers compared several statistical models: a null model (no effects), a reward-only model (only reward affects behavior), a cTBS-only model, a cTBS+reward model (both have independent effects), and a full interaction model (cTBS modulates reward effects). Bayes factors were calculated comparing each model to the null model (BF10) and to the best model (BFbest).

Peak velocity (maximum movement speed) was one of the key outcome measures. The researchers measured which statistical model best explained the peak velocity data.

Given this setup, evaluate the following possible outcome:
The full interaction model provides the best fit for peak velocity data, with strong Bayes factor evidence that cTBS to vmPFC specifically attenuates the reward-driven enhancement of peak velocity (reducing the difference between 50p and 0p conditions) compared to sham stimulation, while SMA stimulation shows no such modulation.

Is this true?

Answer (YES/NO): NO